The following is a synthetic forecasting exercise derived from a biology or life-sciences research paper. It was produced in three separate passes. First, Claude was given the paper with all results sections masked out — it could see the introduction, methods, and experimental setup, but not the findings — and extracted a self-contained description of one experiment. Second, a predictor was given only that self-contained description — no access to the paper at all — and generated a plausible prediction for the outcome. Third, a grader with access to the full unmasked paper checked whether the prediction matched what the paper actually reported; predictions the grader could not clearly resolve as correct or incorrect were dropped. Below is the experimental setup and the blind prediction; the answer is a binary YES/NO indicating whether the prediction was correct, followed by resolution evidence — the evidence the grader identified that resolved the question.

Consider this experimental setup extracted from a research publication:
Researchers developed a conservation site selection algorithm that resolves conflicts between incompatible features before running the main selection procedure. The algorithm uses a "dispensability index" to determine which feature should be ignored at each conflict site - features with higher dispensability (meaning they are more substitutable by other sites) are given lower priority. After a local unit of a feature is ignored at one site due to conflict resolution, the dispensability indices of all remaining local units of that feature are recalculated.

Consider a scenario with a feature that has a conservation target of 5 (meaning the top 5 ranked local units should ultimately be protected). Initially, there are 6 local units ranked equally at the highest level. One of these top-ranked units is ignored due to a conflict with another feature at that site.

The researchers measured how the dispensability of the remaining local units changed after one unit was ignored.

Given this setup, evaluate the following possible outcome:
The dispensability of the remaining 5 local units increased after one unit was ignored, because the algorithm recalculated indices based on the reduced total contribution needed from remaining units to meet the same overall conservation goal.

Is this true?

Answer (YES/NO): NO